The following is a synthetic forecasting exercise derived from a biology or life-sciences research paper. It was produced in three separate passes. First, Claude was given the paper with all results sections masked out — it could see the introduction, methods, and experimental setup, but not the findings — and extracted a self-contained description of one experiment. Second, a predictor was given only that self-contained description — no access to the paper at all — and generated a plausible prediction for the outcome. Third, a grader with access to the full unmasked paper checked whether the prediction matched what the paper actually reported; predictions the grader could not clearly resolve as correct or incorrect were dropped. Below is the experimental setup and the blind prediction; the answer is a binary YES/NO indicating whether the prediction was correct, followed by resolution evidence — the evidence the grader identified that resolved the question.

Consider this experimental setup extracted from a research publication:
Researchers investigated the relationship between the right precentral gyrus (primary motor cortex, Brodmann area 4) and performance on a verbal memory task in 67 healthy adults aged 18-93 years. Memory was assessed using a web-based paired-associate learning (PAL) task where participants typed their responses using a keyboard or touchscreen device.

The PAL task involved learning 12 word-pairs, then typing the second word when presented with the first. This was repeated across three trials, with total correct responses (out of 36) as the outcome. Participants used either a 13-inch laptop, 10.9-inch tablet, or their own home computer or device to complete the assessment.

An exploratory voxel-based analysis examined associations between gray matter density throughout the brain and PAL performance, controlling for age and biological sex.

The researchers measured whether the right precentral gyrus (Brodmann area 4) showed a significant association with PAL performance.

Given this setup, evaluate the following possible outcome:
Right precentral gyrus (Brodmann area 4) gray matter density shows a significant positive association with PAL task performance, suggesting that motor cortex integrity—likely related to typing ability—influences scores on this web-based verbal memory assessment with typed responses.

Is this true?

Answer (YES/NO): YES